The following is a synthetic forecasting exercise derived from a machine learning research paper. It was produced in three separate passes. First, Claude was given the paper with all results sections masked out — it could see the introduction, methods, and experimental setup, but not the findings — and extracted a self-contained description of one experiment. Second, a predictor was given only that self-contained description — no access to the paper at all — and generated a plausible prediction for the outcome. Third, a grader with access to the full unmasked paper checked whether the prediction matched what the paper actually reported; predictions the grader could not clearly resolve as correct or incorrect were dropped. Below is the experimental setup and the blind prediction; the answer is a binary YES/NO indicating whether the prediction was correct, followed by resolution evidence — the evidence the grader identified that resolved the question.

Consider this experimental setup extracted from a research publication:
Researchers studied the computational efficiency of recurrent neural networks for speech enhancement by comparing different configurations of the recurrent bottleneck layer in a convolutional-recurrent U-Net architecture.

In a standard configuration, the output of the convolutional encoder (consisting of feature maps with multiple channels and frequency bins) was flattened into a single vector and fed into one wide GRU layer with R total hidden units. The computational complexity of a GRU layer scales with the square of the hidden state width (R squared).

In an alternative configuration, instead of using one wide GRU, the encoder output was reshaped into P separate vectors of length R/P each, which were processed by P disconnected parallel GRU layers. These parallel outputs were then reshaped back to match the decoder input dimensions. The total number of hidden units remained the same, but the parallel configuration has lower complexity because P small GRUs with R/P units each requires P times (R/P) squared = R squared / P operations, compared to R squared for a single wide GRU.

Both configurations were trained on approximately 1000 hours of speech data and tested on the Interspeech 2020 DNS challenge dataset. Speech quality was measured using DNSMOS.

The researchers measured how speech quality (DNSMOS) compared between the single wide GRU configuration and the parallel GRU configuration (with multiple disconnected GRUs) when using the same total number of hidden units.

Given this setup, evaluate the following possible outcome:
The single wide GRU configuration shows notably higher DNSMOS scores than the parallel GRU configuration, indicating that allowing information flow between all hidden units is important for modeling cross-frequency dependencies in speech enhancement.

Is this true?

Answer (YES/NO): NO